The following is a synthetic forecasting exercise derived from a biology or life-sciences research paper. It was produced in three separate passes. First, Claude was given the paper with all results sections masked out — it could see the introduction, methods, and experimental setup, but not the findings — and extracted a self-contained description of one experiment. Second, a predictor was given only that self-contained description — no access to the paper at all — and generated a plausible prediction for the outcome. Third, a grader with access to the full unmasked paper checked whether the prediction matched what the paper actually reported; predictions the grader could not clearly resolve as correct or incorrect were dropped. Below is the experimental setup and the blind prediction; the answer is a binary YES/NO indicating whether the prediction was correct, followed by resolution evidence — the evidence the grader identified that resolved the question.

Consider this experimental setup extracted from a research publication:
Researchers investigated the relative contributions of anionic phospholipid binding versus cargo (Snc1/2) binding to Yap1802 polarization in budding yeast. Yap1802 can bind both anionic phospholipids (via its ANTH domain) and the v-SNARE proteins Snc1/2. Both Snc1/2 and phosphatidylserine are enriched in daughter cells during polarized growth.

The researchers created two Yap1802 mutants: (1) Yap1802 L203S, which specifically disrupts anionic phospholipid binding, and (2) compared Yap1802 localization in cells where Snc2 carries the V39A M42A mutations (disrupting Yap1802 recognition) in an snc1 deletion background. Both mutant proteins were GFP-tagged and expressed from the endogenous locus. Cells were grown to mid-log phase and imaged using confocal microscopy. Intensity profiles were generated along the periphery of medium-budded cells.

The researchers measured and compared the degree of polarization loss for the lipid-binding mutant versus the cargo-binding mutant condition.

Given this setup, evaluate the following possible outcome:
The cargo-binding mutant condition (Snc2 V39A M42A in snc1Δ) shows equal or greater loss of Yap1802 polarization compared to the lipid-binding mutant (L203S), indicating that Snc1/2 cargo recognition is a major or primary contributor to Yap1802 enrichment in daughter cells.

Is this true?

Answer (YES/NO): YES